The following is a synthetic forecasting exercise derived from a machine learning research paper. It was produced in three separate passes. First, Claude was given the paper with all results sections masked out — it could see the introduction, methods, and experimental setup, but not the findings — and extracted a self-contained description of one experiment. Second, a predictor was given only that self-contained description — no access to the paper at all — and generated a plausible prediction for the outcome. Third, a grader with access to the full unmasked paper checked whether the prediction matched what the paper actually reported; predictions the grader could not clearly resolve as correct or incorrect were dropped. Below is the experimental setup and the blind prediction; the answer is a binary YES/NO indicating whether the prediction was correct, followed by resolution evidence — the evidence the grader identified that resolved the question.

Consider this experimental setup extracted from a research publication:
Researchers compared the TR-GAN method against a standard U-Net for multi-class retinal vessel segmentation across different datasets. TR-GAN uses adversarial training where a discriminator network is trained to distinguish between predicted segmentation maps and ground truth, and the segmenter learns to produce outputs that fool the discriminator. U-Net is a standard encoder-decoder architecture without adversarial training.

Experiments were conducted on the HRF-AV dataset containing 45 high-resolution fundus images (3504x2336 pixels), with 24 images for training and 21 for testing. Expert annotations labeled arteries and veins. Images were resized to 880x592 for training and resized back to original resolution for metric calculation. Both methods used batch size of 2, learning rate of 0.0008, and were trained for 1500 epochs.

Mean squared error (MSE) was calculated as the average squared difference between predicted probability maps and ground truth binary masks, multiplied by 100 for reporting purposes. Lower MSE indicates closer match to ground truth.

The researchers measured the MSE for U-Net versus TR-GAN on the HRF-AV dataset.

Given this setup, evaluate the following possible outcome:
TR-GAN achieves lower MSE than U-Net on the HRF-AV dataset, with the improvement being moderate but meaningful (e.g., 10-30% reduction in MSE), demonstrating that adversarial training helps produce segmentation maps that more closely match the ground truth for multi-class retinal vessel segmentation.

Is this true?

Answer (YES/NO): NO